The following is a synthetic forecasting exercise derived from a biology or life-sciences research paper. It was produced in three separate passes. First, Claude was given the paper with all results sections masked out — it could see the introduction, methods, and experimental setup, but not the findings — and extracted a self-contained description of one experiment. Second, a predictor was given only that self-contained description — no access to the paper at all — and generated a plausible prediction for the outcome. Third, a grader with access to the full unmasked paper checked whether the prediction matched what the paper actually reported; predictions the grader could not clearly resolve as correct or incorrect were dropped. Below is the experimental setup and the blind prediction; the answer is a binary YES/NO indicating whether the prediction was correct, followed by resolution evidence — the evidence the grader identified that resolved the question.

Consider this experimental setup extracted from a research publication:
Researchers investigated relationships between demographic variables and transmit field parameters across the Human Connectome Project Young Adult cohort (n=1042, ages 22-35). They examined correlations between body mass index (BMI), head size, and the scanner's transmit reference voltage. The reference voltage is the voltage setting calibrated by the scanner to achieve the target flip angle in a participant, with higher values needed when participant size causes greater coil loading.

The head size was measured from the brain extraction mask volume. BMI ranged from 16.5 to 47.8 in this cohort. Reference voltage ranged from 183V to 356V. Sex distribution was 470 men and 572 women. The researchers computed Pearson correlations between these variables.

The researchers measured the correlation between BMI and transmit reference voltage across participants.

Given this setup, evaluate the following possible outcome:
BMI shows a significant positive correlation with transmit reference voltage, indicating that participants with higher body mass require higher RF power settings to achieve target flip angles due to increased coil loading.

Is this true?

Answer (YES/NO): YES